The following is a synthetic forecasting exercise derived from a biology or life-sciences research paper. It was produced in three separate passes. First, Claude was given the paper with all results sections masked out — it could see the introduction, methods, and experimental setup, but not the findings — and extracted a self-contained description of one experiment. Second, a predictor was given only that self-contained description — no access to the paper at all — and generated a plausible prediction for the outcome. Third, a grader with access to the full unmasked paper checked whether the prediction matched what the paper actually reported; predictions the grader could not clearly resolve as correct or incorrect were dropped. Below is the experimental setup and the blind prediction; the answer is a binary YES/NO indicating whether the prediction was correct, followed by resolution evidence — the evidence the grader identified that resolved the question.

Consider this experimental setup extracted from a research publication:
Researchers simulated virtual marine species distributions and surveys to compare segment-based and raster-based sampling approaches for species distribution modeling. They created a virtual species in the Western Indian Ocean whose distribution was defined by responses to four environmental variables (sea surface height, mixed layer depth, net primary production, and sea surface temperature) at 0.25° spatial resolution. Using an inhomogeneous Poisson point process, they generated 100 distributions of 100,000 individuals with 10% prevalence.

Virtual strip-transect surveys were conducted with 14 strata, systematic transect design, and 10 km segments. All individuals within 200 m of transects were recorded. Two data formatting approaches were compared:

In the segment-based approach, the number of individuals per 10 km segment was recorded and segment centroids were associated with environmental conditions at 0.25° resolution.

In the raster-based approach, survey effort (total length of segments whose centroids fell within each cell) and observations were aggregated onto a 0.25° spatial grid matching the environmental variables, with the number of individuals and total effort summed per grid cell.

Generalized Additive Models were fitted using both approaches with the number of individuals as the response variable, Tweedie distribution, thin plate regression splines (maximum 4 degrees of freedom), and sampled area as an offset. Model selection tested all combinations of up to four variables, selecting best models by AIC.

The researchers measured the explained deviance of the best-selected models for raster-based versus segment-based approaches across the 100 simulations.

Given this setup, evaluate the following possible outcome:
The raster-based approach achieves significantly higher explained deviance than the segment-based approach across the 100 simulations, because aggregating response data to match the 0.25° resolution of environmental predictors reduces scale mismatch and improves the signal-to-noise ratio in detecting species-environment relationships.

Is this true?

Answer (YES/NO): NO